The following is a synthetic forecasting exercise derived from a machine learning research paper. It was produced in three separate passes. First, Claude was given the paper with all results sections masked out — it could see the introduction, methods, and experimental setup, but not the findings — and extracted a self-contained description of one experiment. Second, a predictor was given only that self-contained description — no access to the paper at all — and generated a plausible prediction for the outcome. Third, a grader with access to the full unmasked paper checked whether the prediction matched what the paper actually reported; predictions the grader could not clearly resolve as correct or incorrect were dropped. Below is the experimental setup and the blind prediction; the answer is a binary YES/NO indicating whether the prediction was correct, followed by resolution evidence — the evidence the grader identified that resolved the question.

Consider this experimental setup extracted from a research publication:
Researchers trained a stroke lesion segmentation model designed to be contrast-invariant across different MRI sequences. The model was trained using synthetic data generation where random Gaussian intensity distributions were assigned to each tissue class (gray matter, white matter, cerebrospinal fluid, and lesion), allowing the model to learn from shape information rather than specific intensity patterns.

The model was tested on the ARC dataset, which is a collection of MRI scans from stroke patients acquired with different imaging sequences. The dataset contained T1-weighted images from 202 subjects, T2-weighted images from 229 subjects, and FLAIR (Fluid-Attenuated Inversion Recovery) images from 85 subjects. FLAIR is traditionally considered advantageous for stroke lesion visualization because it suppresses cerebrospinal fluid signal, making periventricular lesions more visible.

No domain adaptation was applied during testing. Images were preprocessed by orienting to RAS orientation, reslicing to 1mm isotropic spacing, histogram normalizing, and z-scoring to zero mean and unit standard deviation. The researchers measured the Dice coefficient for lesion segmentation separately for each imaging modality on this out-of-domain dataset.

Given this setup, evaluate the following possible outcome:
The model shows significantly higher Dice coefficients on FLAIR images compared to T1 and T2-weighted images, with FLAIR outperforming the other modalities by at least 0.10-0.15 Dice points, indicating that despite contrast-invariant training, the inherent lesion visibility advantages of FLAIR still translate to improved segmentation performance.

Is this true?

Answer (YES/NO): NO